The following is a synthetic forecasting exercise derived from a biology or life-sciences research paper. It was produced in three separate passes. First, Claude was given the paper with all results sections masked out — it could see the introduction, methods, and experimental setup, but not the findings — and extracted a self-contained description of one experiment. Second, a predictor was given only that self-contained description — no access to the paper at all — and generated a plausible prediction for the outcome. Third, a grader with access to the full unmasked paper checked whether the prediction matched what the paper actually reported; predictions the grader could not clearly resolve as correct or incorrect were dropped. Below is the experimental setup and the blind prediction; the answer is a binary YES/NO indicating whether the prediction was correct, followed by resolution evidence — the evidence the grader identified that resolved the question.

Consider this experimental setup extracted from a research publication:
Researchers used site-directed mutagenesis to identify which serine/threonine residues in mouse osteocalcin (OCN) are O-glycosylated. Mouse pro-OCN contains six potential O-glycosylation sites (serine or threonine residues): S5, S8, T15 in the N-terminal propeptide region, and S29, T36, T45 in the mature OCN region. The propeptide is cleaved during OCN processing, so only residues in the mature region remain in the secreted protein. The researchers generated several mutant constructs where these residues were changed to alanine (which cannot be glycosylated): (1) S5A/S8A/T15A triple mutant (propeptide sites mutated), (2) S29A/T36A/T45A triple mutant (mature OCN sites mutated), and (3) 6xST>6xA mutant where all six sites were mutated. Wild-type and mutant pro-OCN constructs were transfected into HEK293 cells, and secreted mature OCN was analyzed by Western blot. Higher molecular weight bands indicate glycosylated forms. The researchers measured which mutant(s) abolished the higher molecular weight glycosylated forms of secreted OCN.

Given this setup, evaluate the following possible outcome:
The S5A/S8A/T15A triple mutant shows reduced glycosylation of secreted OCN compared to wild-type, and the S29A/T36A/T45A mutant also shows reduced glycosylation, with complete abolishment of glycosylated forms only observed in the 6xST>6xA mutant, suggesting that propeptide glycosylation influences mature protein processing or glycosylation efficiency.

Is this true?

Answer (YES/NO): NO